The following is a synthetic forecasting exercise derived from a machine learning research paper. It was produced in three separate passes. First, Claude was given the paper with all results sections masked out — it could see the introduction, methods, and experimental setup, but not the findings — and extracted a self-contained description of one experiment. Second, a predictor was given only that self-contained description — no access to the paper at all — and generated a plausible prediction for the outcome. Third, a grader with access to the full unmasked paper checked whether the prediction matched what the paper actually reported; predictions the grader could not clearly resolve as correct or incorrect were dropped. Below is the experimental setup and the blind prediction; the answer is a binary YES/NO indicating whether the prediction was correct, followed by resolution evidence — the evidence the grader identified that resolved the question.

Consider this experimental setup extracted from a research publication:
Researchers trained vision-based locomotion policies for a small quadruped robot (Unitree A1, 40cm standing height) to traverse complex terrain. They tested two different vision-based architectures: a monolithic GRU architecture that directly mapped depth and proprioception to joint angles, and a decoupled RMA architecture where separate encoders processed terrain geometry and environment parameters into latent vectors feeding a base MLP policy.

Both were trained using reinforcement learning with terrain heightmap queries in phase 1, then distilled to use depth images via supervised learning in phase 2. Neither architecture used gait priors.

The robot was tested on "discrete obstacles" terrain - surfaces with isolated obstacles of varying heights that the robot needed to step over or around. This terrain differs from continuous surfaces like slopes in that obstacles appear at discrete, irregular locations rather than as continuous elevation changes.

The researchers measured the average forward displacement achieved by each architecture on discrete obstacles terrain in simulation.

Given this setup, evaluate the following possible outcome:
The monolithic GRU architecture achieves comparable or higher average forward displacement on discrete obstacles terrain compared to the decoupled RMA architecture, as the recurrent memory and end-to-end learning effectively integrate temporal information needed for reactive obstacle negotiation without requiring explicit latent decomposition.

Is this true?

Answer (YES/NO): NO